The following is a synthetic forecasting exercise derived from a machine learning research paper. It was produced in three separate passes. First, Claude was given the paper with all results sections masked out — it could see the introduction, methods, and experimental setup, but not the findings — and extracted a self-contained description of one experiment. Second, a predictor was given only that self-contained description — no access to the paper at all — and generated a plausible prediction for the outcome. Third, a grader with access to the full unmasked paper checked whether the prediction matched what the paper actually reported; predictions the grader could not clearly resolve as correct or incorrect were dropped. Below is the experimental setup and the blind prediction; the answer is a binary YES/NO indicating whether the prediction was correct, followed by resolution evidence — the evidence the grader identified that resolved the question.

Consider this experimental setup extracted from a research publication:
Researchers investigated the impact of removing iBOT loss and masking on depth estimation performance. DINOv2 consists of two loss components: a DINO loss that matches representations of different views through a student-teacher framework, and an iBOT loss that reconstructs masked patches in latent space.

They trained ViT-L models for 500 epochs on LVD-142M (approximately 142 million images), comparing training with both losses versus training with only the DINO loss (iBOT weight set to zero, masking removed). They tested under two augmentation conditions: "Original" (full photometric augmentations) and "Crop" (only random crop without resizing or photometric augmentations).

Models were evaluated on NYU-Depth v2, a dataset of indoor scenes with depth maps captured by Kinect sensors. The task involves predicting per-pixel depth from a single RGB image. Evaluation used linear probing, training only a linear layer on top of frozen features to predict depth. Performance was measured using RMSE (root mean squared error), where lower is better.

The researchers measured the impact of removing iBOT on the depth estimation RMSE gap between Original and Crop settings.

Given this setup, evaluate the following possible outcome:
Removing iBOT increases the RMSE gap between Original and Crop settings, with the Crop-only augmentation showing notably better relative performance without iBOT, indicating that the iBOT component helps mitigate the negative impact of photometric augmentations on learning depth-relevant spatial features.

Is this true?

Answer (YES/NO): NO